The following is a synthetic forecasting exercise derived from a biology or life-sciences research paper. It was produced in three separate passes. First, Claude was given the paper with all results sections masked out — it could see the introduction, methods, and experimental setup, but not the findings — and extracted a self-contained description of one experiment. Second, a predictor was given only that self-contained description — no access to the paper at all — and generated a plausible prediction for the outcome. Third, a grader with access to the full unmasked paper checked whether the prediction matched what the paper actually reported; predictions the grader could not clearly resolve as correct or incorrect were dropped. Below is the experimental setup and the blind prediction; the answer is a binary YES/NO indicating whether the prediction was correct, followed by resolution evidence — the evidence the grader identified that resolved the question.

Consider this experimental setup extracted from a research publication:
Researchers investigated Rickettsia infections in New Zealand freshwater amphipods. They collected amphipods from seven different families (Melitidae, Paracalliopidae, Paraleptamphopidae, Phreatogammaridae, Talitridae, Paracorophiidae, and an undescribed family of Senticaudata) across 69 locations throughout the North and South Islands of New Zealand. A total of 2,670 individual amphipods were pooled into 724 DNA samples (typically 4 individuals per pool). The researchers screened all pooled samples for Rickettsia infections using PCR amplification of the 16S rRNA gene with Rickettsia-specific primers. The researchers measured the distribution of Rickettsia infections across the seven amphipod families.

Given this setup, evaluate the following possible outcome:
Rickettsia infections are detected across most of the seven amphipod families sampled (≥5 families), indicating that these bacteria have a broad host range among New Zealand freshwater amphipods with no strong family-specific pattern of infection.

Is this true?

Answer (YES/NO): NO